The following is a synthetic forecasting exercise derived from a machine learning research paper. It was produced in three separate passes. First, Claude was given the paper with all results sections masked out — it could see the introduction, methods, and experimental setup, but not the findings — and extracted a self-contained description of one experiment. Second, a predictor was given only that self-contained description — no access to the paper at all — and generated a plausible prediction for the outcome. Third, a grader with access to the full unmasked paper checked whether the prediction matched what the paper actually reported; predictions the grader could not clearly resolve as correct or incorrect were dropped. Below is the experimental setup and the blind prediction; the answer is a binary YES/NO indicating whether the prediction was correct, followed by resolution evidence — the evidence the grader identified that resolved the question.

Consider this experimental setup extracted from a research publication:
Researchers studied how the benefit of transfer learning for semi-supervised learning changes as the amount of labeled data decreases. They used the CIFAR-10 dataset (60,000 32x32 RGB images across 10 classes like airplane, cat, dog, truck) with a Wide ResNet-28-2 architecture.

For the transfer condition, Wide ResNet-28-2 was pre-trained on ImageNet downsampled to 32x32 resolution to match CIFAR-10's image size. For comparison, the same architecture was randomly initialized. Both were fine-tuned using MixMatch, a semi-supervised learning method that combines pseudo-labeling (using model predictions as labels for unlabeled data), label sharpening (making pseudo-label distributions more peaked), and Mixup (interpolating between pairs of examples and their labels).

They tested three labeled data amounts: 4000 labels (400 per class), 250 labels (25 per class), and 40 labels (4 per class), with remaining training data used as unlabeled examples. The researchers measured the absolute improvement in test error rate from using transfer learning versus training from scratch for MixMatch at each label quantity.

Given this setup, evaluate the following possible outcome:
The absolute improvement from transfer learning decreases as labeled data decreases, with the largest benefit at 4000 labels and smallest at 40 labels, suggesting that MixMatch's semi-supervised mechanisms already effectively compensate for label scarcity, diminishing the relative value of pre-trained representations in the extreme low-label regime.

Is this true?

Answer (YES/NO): NO